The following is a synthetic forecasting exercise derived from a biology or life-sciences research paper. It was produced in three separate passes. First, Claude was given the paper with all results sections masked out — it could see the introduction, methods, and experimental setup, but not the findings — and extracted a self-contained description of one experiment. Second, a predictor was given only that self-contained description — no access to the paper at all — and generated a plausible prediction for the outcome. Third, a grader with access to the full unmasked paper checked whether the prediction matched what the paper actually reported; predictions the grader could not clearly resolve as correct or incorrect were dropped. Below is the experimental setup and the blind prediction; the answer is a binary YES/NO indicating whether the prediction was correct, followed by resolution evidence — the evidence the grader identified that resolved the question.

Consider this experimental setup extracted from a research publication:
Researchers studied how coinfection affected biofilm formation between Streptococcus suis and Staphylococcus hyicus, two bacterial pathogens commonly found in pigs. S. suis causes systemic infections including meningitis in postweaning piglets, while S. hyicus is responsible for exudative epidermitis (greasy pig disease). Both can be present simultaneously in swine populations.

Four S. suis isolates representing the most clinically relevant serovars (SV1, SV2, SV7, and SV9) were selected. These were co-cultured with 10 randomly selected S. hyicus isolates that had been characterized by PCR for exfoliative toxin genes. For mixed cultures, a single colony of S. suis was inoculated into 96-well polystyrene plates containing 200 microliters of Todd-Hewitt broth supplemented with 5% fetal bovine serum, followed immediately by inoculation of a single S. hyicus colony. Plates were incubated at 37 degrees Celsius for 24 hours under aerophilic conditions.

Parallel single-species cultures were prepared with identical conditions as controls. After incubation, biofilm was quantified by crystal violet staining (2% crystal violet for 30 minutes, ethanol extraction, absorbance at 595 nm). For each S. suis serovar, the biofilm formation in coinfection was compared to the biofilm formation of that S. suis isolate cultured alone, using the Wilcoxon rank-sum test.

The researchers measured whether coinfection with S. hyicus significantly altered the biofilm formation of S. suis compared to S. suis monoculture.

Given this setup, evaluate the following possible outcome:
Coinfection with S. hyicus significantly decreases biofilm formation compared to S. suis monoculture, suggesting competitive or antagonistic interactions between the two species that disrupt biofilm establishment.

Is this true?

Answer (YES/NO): NO